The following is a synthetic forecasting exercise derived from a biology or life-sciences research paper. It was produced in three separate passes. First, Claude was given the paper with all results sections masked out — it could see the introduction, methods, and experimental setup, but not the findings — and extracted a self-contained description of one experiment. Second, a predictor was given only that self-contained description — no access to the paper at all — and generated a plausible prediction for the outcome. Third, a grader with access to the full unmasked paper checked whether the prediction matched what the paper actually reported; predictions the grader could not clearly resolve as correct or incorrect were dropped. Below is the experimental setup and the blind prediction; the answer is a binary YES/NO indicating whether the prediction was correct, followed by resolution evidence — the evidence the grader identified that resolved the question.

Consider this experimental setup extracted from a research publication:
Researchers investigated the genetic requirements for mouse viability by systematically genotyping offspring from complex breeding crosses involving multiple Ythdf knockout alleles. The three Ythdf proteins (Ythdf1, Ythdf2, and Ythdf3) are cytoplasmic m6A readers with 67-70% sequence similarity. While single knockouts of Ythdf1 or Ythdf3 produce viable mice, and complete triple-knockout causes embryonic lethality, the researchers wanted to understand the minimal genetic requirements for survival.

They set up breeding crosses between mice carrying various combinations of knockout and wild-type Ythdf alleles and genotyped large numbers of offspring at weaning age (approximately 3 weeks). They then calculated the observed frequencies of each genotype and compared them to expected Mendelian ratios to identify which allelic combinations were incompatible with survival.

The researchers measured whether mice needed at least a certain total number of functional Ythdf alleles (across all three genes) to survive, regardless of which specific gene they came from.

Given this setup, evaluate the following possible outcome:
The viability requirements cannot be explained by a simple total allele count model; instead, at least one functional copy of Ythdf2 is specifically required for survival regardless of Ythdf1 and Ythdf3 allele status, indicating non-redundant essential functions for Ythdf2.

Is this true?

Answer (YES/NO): YES